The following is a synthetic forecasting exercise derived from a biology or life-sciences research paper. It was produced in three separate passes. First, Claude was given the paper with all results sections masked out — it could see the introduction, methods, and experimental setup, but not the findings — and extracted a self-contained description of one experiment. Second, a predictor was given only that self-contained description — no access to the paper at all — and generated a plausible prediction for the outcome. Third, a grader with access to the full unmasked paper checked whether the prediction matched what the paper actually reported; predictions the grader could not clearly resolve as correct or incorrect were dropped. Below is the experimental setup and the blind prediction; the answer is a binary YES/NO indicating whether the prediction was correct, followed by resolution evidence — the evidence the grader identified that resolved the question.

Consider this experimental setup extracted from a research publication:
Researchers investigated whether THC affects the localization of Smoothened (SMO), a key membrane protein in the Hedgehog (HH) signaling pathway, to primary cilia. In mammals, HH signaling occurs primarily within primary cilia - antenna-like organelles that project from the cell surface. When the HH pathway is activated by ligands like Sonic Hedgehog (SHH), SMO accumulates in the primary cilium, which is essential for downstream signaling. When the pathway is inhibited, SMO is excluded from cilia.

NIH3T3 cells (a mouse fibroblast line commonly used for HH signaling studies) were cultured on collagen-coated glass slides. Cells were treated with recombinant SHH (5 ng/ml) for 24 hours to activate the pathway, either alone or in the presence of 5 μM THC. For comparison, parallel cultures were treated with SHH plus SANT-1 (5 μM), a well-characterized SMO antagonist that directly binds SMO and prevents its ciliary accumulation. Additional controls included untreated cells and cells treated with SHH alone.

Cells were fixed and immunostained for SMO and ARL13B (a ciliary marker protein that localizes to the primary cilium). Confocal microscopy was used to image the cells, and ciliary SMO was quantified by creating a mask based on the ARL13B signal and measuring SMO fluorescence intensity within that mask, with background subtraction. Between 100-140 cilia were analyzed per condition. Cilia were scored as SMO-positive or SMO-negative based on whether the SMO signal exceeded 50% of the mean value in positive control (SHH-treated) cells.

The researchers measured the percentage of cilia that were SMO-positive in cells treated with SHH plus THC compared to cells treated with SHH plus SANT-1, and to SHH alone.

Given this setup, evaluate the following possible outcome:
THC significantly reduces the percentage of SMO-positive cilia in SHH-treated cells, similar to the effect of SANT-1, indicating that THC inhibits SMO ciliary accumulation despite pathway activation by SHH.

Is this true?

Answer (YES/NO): YES